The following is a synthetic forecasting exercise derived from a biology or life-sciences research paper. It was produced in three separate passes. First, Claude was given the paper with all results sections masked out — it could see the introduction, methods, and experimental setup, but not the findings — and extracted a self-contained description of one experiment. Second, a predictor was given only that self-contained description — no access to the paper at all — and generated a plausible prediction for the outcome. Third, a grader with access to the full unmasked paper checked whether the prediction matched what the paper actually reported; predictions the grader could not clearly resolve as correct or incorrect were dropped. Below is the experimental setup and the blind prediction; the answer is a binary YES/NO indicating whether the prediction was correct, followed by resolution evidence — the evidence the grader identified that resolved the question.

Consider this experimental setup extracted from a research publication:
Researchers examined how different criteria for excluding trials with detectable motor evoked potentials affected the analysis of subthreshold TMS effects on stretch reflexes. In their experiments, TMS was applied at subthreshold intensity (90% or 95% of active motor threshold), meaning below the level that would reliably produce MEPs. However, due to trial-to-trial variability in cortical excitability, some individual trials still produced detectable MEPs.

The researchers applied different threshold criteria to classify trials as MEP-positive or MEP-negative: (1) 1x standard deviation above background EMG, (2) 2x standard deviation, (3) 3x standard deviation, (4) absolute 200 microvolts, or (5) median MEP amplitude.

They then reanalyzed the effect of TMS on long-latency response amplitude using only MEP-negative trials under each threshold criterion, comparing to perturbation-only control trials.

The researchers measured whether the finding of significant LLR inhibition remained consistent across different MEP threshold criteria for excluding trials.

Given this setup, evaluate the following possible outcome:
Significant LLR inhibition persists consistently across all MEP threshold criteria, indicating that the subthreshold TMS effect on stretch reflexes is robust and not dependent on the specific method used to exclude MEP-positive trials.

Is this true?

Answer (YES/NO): YES